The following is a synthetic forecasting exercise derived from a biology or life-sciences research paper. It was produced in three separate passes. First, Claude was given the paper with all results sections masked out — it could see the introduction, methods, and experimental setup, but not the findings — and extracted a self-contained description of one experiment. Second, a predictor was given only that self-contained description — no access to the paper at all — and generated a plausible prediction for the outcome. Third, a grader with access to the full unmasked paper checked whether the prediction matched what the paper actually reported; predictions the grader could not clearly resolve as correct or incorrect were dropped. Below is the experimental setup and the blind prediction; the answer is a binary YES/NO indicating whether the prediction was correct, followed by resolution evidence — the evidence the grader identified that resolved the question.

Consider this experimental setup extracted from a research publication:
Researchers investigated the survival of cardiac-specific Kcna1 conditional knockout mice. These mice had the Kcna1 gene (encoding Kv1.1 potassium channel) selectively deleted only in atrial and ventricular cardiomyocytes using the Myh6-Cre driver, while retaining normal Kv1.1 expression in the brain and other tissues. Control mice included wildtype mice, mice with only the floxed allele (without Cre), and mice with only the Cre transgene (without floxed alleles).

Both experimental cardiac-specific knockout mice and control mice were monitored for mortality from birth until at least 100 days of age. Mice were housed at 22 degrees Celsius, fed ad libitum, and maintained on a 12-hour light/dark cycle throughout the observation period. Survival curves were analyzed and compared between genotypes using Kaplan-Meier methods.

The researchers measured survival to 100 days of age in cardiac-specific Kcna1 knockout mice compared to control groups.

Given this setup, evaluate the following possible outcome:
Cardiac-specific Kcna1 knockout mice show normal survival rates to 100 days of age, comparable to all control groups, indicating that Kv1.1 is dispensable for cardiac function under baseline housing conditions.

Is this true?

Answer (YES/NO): YES